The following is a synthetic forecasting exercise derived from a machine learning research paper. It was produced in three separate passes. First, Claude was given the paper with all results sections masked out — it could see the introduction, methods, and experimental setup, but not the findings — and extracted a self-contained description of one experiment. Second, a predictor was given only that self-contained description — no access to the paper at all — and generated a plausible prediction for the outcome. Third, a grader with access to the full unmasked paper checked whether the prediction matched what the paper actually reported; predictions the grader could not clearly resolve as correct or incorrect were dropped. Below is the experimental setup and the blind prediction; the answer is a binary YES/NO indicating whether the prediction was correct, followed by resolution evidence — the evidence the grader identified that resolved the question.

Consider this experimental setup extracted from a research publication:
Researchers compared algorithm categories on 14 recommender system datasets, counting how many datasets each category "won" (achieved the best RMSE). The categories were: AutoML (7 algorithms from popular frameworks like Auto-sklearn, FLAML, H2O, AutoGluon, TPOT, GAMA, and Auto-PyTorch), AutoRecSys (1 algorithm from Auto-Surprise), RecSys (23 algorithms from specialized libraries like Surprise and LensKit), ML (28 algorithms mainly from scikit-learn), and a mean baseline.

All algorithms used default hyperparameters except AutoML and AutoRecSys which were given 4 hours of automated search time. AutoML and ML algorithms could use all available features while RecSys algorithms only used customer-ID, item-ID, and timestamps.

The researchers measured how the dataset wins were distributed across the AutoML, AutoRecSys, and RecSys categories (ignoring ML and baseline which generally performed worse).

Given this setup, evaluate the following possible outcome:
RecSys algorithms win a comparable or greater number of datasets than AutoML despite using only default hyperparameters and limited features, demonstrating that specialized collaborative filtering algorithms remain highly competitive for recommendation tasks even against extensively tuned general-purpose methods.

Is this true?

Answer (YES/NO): NO